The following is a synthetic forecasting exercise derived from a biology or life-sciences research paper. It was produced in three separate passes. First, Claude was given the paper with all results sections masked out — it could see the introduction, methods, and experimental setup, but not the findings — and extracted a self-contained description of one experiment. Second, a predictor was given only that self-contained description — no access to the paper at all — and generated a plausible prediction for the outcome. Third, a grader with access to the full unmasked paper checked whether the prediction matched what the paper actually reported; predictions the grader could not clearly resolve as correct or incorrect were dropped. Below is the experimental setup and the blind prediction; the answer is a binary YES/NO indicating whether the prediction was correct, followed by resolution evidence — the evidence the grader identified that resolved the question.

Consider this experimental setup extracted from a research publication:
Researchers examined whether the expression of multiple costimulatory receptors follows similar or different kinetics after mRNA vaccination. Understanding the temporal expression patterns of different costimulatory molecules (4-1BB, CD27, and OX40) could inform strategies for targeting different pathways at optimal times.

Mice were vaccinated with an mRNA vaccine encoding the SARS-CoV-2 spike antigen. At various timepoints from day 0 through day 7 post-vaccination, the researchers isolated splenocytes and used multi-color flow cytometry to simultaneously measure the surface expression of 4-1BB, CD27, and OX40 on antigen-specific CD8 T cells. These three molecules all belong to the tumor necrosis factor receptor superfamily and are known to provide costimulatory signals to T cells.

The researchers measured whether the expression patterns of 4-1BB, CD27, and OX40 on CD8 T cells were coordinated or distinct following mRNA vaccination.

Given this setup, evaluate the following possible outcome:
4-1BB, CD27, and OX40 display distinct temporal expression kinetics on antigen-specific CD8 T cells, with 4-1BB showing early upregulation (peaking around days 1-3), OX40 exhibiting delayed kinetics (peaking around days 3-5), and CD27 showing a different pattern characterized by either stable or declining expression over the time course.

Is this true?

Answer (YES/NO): NO